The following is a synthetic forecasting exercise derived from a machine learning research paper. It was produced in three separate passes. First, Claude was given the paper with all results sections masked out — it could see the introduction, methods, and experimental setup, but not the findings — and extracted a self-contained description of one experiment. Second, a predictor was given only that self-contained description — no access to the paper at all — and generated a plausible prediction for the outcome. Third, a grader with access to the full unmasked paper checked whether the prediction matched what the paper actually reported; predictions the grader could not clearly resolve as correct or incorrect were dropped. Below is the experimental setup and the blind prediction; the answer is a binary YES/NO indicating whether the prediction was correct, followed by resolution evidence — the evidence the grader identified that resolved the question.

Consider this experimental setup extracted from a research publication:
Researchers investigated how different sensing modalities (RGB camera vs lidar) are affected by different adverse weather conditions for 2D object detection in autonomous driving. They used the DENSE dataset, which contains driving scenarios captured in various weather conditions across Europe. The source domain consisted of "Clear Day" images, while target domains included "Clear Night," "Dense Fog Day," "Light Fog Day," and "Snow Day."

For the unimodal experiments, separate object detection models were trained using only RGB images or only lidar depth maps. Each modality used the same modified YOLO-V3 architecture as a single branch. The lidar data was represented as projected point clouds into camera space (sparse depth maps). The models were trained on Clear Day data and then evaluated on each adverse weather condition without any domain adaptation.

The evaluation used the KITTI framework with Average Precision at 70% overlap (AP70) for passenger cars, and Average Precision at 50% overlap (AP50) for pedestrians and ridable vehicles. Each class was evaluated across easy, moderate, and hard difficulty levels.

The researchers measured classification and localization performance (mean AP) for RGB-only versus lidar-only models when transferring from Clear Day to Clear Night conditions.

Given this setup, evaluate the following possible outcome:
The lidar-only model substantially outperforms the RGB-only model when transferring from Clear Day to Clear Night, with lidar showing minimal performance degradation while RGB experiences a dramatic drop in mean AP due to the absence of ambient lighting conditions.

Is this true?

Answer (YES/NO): YES